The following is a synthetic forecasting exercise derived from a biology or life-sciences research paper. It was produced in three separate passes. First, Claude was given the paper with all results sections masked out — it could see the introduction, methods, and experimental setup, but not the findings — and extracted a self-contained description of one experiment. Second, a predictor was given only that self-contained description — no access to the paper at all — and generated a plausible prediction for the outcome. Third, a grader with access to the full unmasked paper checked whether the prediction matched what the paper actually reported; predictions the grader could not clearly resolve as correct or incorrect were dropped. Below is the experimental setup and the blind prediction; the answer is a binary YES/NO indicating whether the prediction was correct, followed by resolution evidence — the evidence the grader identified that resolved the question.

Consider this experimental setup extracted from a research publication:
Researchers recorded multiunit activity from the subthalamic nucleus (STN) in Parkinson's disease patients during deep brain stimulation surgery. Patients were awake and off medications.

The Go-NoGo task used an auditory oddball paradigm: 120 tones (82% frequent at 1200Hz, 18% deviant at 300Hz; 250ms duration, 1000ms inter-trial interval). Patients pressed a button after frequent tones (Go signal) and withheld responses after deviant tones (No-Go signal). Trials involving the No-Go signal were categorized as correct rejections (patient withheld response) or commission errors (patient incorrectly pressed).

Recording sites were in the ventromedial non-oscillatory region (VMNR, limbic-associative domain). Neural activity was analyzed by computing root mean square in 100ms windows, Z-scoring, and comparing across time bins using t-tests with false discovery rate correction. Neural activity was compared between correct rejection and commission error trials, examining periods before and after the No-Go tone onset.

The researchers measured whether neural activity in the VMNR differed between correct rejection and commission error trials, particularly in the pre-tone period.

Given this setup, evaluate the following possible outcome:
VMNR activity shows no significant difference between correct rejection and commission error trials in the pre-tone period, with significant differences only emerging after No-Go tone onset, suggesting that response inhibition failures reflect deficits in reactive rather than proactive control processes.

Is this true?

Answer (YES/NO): NO